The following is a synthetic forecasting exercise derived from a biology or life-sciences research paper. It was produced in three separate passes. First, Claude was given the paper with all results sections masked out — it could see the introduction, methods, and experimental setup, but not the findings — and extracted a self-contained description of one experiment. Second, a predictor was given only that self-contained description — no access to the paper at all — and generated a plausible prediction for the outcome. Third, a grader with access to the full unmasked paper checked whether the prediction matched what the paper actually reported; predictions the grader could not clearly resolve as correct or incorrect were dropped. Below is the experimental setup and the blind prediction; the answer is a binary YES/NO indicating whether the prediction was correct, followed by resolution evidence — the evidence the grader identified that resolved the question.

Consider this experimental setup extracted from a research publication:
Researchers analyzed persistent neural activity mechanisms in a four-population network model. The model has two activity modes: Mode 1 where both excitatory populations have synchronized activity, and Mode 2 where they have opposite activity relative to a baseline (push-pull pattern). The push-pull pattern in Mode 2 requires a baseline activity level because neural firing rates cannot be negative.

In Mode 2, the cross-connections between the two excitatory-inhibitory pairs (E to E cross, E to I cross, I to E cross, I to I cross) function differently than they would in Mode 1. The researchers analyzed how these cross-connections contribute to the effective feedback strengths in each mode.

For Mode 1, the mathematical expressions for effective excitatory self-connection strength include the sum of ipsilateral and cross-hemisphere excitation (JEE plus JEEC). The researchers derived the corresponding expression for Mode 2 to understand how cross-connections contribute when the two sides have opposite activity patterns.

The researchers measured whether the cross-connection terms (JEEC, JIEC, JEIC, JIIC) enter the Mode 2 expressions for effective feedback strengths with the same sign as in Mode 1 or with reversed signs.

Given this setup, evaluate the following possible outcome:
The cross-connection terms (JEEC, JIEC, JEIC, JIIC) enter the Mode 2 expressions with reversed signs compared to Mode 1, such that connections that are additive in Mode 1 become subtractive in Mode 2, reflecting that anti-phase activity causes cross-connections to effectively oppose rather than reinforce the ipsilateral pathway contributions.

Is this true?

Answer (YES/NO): YES